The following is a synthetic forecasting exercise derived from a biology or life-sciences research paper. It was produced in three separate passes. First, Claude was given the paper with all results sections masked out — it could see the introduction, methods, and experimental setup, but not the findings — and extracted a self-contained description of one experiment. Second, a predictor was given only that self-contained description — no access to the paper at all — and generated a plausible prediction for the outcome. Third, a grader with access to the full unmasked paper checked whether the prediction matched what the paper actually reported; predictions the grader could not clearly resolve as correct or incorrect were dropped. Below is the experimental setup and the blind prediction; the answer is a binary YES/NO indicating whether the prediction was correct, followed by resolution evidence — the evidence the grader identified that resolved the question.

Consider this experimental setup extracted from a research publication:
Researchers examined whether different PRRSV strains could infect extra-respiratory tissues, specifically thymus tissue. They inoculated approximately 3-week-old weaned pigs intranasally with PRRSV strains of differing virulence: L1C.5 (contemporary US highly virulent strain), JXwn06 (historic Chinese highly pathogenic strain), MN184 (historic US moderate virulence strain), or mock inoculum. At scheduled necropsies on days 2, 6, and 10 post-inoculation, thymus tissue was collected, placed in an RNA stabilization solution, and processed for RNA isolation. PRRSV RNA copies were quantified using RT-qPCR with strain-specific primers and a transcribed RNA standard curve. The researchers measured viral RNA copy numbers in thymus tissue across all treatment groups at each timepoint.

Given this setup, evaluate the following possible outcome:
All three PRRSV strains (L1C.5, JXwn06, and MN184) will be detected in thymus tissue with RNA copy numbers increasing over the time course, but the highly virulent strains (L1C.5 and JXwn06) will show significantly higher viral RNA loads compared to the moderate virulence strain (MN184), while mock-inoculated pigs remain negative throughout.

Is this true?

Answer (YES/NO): NO